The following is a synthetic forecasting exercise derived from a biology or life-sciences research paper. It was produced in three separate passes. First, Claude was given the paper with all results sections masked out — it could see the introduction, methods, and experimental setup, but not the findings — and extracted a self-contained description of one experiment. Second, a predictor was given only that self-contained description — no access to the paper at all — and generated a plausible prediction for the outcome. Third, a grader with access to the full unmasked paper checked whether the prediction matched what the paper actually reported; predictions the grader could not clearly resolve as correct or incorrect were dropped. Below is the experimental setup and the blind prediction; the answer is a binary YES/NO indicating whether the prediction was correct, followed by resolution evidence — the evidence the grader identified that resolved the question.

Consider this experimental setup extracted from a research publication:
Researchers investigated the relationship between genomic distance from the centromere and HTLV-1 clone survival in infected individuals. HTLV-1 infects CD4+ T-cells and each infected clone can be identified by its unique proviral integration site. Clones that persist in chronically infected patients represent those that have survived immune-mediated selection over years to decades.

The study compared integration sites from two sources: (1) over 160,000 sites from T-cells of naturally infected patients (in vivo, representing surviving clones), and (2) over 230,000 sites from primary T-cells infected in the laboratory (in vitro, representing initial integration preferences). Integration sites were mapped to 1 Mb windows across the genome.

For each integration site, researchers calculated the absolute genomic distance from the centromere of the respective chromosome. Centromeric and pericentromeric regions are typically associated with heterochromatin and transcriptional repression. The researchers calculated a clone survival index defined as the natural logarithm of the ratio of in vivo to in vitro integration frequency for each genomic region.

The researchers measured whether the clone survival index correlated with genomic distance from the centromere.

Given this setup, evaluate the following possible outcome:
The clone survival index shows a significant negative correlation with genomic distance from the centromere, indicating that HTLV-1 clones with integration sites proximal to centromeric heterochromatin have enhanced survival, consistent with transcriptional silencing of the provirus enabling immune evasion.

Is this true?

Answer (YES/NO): YES